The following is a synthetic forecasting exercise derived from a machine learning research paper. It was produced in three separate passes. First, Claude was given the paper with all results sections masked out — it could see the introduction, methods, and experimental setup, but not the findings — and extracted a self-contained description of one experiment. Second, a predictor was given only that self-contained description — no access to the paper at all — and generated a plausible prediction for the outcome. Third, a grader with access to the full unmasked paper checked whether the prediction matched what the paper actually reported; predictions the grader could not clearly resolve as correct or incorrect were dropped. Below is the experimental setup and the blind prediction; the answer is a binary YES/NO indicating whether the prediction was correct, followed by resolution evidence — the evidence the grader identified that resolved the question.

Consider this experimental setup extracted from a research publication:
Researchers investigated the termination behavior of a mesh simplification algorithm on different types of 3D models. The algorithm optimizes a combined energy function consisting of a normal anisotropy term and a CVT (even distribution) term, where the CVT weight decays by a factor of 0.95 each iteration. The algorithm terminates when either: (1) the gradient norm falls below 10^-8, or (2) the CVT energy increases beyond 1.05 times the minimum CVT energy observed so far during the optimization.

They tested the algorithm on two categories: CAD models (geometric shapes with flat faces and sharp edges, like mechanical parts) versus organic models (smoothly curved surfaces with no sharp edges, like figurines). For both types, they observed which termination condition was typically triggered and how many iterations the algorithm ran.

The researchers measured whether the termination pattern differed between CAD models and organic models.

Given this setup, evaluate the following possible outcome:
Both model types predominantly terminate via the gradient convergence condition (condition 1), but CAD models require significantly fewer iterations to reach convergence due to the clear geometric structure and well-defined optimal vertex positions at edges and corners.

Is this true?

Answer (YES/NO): NO